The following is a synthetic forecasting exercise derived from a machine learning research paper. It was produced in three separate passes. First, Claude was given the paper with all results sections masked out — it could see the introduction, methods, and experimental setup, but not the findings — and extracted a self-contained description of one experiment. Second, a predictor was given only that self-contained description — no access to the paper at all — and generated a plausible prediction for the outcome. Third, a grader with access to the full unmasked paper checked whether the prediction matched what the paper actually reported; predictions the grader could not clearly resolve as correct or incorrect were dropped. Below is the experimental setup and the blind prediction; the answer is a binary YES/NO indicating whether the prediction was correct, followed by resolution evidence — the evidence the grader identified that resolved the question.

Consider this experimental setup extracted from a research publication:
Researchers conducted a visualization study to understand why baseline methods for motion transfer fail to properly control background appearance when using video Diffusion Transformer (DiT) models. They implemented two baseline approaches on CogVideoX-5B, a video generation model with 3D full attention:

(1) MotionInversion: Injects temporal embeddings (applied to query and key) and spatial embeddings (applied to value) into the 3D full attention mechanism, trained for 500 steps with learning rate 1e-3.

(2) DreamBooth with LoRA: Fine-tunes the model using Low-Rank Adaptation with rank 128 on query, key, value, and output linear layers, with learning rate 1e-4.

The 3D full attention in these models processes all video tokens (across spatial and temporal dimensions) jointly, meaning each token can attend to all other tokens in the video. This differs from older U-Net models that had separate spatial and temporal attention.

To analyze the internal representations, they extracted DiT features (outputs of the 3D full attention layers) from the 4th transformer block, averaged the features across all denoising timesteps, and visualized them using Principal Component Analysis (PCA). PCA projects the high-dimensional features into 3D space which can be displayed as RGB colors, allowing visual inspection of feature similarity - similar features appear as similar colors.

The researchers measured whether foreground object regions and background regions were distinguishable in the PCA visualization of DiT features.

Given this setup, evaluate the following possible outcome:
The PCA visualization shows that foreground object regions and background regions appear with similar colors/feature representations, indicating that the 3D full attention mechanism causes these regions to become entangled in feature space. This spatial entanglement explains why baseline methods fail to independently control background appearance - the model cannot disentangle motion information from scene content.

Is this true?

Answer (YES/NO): YES